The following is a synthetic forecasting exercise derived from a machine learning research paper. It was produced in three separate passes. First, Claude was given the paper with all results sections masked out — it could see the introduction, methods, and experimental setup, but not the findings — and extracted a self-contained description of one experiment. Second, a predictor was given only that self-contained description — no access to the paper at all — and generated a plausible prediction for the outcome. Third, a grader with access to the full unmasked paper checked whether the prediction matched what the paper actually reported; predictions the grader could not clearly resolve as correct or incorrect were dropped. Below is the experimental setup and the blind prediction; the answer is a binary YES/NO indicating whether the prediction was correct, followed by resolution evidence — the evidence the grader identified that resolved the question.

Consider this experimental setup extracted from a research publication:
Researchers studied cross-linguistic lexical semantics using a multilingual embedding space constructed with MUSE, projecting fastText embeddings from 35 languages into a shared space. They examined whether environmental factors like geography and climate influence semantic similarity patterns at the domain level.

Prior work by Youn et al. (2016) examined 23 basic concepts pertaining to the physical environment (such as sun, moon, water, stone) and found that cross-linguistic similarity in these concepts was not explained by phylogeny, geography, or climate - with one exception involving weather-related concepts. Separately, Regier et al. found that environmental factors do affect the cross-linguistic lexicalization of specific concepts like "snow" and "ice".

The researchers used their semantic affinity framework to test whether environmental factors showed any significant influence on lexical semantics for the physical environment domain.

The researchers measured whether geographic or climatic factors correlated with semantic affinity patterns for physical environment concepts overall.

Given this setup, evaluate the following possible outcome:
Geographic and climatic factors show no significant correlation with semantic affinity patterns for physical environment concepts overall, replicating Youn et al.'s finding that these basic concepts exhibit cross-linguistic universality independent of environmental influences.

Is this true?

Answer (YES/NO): NO